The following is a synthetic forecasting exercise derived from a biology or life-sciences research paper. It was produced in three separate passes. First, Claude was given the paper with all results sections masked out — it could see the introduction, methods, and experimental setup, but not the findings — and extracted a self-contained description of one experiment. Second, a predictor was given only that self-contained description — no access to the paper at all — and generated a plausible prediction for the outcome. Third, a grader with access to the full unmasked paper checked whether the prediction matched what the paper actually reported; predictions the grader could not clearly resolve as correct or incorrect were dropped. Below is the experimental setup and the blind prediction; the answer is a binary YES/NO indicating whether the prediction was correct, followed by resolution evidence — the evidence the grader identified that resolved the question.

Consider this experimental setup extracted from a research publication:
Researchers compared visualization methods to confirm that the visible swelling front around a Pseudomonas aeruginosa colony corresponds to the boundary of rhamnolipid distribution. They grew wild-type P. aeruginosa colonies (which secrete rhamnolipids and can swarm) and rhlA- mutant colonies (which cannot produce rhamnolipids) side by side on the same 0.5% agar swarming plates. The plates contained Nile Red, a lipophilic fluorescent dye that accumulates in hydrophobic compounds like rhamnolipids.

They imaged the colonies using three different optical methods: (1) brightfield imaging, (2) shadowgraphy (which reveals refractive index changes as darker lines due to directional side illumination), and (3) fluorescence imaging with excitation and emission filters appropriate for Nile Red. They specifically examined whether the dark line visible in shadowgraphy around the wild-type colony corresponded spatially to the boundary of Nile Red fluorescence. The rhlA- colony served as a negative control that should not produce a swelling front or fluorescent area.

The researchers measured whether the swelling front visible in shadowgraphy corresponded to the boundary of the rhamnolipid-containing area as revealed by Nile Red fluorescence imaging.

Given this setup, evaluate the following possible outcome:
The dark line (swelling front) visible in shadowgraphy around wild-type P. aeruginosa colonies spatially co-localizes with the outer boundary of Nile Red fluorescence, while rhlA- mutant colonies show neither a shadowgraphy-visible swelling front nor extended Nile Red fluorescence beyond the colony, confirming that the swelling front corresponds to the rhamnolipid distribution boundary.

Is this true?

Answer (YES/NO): YES